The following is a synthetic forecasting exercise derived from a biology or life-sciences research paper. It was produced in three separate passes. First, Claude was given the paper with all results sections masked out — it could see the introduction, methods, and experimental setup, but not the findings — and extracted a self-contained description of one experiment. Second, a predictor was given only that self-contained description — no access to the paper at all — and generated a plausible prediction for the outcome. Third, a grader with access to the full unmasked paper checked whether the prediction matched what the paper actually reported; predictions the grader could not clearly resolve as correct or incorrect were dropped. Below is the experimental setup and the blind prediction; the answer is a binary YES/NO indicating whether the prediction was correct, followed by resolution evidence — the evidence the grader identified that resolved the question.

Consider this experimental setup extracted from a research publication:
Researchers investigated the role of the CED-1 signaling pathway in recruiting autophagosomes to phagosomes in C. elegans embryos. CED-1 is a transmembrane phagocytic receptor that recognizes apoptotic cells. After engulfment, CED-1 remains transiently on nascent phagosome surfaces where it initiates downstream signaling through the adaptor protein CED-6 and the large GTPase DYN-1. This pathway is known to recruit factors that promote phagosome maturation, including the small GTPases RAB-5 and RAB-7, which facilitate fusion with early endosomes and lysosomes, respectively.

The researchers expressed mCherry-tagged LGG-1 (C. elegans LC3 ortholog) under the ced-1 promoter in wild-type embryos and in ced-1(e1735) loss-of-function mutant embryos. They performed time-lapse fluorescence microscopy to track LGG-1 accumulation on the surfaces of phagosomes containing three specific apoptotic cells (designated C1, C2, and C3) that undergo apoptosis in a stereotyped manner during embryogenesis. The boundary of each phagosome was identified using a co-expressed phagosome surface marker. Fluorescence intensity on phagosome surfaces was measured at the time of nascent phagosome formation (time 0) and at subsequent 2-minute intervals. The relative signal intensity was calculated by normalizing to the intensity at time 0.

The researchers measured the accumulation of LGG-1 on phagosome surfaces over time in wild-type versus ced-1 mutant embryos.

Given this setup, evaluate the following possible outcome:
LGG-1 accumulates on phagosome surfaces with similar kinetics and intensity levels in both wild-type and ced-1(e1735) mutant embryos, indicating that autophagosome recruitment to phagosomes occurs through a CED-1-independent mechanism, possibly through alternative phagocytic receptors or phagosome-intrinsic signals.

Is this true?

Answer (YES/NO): NO